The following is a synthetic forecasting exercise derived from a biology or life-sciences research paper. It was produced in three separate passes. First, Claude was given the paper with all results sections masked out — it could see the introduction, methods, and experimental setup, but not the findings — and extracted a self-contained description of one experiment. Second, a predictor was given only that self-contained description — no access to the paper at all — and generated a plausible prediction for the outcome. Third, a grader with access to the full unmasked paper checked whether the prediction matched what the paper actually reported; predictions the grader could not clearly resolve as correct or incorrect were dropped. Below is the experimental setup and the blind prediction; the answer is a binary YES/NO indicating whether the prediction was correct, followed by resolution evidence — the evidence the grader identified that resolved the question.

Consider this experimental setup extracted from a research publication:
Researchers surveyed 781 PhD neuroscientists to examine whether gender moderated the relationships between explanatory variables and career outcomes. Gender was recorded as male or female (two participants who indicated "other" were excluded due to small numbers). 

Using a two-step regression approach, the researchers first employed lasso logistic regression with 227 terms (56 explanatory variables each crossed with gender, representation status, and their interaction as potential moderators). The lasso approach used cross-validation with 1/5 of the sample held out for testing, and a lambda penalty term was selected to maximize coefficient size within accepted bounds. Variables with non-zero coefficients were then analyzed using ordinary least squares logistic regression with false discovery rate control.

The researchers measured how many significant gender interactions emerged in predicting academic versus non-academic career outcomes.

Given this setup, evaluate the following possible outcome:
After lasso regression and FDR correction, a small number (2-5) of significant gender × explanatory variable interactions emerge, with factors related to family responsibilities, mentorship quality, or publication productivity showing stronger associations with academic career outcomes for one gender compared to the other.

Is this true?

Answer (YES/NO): NO